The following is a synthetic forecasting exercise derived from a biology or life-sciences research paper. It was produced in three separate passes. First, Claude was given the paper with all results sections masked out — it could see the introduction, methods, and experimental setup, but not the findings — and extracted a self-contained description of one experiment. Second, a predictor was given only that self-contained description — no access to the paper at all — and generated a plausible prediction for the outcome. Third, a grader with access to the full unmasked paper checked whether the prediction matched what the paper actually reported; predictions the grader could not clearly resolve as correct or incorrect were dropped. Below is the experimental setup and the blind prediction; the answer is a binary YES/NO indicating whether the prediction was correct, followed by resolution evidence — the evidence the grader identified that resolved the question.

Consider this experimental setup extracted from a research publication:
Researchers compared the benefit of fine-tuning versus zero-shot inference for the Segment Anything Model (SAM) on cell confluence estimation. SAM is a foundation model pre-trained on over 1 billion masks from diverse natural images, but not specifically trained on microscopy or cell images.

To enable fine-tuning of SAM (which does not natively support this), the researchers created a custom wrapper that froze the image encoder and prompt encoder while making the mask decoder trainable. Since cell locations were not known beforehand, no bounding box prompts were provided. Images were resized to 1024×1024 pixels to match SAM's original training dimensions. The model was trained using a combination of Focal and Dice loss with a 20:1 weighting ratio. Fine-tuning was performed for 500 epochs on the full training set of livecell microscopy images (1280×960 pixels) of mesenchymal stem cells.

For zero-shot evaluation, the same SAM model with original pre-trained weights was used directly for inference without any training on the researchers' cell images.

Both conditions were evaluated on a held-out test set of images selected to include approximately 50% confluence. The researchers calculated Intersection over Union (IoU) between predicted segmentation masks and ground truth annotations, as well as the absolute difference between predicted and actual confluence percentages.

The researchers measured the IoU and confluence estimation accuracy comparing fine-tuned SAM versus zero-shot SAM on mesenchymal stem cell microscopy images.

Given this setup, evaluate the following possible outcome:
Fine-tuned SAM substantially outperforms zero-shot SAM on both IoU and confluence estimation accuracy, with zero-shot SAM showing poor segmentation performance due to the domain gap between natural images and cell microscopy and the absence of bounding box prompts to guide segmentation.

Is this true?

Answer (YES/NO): NO